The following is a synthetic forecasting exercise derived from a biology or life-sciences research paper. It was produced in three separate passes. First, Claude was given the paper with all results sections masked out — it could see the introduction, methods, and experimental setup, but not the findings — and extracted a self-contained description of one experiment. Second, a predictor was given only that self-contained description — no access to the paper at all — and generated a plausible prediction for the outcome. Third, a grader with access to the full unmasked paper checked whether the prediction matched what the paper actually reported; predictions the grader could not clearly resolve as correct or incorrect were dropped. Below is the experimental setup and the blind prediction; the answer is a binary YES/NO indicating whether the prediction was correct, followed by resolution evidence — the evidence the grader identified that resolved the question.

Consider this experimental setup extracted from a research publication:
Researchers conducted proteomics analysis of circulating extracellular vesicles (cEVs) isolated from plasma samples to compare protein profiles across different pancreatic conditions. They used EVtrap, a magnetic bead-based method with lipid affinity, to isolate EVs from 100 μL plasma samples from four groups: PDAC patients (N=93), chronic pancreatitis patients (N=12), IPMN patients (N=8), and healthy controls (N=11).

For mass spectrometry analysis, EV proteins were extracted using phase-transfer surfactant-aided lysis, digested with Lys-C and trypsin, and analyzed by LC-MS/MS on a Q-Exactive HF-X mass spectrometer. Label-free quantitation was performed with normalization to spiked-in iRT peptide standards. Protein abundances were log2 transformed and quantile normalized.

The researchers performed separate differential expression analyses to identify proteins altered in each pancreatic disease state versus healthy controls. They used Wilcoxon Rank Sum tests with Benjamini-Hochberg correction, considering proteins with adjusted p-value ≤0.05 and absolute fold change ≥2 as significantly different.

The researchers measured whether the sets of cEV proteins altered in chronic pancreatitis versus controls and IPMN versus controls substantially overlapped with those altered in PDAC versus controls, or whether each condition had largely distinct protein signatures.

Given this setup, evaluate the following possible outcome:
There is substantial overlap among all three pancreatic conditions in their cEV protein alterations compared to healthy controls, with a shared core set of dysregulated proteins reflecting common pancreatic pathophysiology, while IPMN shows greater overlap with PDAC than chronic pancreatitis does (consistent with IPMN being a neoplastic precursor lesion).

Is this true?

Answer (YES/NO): NO